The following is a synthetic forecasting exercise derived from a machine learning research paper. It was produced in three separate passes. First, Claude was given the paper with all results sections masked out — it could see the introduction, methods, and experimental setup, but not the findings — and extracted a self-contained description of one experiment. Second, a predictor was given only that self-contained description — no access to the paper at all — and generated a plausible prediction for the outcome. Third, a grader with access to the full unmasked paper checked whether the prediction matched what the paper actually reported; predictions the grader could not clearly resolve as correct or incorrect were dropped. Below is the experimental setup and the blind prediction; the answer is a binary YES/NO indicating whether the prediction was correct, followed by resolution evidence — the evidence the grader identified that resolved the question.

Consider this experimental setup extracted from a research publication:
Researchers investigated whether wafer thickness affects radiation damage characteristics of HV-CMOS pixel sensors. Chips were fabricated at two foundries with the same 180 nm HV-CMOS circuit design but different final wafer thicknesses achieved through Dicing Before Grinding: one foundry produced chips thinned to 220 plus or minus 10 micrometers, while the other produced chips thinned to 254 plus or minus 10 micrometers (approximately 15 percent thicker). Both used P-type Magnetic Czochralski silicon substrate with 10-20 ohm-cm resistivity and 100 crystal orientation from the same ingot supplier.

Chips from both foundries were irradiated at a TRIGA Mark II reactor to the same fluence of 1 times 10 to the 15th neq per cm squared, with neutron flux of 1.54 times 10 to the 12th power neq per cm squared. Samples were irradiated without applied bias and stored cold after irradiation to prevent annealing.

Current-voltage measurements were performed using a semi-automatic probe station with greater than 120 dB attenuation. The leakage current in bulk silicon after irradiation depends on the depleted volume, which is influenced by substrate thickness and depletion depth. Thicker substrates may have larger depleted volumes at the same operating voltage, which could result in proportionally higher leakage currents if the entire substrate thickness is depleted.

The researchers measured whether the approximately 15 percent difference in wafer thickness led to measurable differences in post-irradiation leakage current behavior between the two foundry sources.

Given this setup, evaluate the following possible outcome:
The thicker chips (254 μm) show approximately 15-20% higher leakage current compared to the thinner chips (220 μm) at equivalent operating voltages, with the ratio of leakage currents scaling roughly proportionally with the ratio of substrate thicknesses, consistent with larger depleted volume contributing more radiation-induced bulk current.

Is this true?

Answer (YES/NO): NO